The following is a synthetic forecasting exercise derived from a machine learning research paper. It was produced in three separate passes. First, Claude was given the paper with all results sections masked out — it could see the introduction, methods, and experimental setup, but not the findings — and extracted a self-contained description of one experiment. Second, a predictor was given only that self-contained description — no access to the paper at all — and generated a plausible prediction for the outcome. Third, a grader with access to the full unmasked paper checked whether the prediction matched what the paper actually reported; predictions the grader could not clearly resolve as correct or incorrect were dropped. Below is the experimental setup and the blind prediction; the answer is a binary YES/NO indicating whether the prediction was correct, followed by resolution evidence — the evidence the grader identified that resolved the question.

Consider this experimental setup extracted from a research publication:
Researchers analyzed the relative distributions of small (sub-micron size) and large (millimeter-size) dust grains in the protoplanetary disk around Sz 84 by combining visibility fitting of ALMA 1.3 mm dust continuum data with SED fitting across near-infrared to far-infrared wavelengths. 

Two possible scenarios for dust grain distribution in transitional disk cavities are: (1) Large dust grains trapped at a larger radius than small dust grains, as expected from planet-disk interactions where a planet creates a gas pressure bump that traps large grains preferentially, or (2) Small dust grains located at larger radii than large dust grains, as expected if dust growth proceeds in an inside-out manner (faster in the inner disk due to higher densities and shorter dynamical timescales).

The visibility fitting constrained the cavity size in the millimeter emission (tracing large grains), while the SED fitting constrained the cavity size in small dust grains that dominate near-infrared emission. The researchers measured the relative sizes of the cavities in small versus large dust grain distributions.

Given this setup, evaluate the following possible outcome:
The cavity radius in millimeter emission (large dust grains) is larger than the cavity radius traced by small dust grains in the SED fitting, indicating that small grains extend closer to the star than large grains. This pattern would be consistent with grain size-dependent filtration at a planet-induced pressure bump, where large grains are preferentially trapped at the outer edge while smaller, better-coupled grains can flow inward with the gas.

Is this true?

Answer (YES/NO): NO